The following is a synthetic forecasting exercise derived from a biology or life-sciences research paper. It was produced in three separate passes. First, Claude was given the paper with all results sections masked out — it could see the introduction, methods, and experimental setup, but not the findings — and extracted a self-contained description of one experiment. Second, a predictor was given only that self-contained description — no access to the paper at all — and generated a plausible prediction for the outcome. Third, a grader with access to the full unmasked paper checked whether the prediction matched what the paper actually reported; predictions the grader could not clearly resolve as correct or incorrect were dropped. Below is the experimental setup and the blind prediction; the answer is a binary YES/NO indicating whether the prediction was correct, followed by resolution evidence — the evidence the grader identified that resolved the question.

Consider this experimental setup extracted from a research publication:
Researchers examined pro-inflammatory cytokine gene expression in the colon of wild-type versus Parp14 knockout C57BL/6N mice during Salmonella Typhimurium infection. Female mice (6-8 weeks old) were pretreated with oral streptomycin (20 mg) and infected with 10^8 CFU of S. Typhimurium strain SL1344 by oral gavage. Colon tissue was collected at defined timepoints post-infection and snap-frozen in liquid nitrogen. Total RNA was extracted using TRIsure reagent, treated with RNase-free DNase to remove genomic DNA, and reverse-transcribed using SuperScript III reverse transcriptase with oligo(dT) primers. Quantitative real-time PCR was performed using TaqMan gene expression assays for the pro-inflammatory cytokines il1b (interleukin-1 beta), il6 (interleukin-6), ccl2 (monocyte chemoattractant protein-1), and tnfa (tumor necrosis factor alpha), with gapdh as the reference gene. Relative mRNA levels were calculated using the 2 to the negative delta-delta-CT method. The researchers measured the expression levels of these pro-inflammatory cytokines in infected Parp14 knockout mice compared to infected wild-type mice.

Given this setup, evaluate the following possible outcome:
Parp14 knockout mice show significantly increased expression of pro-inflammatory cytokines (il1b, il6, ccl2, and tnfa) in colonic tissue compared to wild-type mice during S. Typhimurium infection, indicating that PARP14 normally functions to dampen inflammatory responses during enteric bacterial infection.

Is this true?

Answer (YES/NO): NO